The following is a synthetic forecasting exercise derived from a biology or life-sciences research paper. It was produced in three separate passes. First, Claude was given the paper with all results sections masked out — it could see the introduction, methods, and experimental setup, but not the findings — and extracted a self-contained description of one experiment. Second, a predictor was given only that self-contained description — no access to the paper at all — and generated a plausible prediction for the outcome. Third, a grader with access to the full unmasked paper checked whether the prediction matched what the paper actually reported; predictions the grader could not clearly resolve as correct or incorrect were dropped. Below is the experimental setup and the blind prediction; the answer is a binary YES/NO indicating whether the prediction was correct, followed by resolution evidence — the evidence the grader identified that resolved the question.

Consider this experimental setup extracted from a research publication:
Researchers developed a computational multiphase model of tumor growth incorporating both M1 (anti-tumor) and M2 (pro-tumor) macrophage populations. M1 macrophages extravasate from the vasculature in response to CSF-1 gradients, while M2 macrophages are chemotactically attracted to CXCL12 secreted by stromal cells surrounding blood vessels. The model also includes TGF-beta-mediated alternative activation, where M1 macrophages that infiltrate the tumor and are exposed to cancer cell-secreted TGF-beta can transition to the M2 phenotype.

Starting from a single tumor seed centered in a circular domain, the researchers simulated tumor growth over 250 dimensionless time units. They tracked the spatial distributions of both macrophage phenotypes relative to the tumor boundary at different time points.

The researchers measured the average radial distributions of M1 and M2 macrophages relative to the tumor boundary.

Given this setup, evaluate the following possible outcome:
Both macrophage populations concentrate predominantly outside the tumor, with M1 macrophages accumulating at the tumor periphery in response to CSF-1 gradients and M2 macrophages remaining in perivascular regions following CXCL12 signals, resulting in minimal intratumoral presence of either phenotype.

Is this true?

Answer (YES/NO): NO